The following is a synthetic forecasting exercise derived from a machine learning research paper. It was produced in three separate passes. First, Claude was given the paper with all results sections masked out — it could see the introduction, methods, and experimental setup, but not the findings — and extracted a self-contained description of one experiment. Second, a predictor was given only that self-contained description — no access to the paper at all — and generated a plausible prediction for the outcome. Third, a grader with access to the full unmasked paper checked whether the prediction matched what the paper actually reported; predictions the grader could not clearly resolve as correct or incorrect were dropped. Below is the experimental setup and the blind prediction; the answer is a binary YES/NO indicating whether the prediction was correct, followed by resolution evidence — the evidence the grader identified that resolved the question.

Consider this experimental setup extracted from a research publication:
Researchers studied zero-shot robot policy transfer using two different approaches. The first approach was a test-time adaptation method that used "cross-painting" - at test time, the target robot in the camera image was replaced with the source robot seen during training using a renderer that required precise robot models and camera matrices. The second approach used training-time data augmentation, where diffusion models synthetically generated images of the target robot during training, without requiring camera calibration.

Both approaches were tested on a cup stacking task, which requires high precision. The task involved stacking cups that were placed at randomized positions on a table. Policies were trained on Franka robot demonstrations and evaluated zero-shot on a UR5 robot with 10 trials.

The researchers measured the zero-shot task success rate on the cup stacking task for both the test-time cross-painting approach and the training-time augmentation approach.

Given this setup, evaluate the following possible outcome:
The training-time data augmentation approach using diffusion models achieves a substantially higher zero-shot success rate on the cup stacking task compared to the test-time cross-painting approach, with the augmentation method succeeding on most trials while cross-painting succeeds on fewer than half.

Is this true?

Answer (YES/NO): NO